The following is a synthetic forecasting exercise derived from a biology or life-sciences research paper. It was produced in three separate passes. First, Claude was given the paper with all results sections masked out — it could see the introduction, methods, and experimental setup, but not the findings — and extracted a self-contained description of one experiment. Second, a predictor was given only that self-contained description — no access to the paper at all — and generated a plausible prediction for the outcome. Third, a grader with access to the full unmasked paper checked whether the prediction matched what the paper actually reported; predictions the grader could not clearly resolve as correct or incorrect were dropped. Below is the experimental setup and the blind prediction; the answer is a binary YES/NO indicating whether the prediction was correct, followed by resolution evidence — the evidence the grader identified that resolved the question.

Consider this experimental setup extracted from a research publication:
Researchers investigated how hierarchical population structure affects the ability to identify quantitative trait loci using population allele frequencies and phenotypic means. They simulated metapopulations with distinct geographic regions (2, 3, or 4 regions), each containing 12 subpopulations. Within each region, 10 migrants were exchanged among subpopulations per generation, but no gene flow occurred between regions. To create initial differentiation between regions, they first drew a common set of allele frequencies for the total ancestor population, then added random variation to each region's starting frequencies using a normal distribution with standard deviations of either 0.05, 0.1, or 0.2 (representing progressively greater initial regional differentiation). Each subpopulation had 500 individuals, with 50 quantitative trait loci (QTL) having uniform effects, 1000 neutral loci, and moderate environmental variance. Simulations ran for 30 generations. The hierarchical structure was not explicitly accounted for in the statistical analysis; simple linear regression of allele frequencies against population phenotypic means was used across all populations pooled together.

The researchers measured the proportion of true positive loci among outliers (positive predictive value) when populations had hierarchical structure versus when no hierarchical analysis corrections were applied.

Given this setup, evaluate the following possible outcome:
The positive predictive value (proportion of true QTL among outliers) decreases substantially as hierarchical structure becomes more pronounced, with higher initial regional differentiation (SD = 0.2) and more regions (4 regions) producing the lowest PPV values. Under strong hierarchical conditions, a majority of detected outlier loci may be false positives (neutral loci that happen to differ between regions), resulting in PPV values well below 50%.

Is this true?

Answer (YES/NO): NO